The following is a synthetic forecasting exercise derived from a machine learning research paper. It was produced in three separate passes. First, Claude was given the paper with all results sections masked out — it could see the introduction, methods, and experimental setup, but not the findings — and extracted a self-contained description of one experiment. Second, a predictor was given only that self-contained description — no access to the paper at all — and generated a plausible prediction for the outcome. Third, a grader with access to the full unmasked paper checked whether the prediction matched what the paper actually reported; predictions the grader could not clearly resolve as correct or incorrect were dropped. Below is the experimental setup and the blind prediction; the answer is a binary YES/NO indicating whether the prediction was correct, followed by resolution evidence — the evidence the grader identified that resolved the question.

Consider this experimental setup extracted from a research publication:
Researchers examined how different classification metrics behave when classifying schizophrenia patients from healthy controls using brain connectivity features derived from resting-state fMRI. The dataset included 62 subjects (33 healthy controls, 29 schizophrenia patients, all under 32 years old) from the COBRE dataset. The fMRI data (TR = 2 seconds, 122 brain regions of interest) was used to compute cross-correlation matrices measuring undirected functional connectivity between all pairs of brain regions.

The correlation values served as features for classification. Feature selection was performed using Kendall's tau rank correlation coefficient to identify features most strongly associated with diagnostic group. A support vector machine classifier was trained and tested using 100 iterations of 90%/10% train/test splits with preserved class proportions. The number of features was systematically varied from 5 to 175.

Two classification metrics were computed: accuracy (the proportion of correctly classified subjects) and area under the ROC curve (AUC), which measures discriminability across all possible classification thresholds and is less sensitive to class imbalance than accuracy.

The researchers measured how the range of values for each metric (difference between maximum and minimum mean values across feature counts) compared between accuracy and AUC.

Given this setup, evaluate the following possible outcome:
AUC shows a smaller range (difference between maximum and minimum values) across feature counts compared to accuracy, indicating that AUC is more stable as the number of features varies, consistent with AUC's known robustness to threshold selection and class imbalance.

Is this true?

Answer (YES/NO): NO